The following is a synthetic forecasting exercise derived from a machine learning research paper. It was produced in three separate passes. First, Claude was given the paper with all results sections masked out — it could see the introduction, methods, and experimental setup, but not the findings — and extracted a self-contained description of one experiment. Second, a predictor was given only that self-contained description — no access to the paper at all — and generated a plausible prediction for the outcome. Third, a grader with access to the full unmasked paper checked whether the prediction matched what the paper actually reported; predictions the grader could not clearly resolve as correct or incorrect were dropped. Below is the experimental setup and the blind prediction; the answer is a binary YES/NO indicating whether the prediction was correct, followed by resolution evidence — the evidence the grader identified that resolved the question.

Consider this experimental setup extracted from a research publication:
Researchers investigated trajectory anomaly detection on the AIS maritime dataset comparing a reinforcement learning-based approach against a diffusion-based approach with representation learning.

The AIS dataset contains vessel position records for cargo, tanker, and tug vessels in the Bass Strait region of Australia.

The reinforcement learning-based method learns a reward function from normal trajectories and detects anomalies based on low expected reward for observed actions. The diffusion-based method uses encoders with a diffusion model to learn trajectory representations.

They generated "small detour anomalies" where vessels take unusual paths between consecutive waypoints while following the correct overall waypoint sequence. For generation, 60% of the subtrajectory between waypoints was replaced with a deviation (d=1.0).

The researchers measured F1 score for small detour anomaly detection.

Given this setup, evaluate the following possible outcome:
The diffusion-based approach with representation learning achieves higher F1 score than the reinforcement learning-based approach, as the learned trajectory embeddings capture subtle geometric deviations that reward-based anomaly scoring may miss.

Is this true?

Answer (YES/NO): YES